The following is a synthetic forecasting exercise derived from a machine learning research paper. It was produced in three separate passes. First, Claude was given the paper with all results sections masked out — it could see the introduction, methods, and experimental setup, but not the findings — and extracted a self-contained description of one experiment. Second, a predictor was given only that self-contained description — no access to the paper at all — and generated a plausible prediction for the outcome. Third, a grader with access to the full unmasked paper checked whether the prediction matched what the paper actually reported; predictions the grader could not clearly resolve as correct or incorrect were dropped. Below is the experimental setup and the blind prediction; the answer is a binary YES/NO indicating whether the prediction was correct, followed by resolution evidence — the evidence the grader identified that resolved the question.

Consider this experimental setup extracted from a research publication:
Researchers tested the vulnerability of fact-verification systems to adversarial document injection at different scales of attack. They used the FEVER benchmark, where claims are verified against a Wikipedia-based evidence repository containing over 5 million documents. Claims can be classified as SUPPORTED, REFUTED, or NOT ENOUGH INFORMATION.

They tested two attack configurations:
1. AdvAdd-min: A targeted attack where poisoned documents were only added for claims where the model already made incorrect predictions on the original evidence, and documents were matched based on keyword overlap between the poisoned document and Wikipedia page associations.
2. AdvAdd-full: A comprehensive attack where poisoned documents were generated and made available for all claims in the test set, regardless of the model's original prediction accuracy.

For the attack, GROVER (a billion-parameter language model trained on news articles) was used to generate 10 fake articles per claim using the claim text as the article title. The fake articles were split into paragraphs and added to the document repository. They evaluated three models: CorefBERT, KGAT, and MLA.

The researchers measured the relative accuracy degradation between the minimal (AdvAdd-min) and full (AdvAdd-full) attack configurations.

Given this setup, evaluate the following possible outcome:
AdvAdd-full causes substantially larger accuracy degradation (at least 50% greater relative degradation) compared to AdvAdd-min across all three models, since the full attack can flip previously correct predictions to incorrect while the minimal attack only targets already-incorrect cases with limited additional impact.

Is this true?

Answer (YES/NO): NO